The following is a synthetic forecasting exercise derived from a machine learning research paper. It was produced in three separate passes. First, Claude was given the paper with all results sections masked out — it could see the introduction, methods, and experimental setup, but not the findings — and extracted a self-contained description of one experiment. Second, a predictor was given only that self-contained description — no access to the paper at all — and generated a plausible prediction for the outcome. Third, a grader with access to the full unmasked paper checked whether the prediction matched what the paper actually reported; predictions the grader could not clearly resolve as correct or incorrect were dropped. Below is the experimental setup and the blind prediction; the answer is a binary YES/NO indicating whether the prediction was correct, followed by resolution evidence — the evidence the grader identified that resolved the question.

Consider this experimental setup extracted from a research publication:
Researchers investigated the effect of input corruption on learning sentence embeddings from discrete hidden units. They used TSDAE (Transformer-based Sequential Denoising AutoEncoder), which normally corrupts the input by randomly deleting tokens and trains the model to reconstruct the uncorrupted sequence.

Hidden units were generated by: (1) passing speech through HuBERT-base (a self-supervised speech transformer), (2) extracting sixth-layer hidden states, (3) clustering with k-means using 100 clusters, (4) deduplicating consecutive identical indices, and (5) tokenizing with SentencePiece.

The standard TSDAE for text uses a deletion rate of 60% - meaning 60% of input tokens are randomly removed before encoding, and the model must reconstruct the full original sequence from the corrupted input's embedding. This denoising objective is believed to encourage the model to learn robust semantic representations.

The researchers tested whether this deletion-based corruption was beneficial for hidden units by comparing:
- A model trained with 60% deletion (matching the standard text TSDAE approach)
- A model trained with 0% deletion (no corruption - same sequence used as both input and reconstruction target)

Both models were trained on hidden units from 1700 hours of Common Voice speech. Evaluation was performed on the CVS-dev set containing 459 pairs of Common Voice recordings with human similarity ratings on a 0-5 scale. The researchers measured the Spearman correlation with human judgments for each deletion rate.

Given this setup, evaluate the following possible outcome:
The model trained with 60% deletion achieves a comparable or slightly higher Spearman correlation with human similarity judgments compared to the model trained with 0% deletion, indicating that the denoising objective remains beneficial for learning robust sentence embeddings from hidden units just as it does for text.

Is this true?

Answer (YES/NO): NO